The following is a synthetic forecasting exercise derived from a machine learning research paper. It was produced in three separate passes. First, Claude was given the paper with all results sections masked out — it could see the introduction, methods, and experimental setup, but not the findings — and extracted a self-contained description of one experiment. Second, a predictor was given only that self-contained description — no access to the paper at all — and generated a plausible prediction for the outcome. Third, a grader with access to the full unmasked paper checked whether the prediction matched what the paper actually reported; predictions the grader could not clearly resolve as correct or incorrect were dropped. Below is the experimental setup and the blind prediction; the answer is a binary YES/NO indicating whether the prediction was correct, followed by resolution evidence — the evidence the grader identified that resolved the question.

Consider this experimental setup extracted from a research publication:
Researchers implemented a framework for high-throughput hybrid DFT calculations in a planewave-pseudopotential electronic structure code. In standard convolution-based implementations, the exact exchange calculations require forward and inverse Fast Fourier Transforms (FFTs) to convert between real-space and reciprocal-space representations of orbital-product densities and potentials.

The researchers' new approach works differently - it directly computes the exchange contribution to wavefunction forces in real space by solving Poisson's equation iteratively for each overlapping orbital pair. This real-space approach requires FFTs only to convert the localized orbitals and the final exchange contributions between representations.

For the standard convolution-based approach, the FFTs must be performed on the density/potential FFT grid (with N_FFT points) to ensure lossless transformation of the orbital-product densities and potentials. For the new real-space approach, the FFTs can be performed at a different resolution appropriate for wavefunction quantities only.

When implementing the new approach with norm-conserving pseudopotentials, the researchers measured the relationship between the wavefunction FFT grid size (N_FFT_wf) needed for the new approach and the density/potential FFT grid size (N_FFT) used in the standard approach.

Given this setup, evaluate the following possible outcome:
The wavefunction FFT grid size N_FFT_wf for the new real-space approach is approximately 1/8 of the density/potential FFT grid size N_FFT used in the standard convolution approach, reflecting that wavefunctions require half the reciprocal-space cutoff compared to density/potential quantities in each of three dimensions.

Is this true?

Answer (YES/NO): YES